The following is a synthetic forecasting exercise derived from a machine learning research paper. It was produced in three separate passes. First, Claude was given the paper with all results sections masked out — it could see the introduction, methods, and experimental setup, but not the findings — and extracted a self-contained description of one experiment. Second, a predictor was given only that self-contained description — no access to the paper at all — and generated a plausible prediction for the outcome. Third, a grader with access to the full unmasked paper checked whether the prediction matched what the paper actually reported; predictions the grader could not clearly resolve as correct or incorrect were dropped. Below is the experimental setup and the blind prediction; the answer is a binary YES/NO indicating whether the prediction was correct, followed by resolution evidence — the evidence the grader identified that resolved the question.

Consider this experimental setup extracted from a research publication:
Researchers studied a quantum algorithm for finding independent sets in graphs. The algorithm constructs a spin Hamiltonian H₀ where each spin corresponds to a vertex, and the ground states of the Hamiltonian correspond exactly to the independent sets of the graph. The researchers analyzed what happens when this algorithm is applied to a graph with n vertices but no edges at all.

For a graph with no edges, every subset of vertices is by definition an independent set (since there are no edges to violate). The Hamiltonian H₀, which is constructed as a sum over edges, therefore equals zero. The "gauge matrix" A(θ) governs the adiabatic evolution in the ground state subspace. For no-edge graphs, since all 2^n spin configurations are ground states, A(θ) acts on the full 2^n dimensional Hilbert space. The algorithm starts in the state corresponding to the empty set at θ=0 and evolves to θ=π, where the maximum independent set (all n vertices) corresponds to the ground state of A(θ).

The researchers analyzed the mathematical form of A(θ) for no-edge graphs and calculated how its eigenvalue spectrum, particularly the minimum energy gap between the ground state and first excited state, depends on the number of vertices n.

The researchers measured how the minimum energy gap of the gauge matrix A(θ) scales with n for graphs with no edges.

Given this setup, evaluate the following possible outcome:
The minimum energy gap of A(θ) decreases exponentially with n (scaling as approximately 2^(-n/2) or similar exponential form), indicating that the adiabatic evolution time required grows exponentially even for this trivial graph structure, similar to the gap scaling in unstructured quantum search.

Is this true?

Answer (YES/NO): NO